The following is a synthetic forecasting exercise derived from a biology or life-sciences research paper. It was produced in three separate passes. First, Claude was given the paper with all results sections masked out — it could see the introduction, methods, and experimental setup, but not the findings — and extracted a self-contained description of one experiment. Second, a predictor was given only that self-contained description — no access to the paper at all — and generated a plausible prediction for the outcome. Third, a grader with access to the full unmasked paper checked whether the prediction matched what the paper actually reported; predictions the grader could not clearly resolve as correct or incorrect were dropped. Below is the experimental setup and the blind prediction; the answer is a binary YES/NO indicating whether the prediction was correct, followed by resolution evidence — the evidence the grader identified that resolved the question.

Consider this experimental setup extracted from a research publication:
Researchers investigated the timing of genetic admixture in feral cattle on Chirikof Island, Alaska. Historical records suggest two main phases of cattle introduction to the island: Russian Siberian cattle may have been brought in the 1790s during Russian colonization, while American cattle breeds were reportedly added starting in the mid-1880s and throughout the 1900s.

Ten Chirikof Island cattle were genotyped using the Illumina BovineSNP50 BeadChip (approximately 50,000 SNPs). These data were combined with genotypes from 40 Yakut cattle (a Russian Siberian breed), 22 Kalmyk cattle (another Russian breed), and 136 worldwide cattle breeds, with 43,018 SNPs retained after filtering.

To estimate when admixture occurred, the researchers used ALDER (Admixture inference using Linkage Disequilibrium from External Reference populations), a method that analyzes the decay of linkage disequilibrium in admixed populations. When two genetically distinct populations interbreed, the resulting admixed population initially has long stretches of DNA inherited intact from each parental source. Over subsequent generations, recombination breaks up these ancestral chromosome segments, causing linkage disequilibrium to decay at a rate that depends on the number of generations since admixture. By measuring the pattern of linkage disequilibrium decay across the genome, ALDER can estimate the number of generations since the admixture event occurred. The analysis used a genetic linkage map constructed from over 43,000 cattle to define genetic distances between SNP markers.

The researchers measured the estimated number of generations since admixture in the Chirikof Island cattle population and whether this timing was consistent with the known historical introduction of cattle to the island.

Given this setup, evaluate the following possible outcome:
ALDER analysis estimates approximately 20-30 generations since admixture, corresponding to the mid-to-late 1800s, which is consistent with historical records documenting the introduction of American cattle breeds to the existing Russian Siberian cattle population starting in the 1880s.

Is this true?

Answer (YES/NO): NO